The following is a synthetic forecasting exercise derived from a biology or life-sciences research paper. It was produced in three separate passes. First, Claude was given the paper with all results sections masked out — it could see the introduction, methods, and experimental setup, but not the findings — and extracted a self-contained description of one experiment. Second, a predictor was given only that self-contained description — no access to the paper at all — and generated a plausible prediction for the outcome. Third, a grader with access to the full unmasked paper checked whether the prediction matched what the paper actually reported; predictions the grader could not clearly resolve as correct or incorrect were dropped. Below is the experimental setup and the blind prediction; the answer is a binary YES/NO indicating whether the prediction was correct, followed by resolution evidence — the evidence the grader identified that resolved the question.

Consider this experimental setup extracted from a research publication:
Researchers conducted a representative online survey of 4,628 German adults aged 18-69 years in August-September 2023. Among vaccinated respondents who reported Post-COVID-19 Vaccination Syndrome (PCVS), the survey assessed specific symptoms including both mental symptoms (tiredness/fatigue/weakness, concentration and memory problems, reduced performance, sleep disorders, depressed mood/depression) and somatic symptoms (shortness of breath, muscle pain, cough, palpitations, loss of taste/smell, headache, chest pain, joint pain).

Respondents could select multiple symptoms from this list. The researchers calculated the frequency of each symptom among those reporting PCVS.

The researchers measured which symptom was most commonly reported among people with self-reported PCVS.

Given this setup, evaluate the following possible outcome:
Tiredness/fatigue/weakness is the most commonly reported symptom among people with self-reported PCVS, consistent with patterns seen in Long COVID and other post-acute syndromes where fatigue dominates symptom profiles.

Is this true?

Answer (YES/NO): YES